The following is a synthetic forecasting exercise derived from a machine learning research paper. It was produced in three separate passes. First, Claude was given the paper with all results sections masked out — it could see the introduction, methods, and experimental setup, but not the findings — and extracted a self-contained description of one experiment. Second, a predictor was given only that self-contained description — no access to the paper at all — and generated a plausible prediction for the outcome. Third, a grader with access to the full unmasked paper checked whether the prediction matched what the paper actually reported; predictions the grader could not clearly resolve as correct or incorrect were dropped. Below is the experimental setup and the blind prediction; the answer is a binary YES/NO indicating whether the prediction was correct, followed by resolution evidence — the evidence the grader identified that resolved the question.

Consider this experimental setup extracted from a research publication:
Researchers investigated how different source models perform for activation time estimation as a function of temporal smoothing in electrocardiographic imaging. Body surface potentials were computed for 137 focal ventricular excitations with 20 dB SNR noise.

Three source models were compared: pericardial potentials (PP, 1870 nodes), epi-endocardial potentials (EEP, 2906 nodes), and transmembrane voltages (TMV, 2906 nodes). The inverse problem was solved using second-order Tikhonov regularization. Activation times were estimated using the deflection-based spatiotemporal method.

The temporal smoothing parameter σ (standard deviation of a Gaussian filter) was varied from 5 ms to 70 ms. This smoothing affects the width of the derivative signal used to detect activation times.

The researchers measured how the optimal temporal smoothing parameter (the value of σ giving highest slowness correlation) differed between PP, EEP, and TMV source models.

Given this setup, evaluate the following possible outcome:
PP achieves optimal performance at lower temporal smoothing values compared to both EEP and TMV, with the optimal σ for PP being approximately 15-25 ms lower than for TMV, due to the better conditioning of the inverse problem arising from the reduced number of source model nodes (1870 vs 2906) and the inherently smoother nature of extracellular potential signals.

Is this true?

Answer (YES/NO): NO